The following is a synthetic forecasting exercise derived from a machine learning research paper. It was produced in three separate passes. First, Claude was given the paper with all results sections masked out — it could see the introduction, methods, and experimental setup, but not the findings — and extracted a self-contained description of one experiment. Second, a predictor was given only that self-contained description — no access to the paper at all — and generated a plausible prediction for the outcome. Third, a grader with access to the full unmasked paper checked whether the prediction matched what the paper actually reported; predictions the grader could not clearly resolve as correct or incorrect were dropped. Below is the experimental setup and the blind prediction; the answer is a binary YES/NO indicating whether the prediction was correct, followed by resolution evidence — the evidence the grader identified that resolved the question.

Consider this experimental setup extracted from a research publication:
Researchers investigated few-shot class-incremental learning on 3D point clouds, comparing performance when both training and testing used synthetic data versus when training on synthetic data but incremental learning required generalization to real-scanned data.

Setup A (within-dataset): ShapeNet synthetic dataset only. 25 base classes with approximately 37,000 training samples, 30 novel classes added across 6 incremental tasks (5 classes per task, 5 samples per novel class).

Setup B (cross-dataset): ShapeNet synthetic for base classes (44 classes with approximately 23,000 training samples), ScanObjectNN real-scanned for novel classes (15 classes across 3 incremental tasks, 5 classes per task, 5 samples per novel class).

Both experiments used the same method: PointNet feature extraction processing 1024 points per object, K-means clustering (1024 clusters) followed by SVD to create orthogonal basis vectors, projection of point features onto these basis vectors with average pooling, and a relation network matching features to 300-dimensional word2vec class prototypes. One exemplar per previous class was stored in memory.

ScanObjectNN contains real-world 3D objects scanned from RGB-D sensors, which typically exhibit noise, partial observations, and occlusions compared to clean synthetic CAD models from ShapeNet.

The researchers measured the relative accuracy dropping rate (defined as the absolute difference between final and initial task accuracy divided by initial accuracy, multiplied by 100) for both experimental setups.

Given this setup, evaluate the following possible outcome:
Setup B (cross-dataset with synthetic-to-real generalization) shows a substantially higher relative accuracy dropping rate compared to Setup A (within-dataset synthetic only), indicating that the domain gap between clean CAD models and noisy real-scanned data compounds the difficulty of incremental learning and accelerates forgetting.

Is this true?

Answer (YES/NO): NO